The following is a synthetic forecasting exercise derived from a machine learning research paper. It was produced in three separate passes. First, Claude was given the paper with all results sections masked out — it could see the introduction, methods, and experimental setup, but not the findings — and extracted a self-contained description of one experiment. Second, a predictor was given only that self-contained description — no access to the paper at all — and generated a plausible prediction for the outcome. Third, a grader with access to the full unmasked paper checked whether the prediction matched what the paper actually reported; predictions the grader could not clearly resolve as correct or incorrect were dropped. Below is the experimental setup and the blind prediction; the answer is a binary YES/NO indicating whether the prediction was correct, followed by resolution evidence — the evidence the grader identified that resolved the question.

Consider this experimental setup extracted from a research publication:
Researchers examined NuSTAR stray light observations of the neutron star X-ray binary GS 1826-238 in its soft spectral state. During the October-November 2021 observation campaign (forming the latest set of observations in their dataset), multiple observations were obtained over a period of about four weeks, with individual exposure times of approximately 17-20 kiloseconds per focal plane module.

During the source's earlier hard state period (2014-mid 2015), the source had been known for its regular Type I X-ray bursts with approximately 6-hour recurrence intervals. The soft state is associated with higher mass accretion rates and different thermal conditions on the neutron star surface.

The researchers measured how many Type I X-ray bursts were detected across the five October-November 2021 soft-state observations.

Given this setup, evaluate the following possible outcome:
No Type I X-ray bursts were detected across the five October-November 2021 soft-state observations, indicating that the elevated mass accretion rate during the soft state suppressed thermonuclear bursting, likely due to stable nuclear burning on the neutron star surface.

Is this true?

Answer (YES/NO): NO